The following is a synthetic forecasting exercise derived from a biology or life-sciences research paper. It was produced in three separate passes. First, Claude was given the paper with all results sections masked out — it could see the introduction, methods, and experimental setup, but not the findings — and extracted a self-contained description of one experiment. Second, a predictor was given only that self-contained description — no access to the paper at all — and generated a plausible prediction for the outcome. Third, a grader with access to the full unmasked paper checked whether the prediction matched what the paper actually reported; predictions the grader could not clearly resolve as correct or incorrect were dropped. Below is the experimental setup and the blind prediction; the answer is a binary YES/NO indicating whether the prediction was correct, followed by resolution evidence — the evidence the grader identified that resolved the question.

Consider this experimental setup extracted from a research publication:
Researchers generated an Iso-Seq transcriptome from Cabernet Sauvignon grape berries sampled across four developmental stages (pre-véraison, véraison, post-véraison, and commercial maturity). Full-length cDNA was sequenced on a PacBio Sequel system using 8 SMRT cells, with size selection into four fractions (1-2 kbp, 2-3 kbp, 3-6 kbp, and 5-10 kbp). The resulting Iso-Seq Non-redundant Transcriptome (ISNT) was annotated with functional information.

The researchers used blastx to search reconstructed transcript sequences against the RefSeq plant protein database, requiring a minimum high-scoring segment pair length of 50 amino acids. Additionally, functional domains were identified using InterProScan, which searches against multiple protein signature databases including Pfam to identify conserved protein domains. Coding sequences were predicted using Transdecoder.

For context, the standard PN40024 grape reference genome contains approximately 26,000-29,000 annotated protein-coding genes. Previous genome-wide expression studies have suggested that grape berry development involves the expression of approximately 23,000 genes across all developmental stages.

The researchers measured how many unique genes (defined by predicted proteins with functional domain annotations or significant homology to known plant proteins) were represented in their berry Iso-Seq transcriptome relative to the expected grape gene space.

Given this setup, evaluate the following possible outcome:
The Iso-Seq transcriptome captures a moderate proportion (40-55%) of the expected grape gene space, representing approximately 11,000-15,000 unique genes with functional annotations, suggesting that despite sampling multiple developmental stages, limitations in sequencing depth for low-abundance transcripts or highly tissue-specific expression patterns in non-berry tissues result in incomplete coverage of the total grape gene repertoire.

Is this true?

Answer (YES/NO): NO